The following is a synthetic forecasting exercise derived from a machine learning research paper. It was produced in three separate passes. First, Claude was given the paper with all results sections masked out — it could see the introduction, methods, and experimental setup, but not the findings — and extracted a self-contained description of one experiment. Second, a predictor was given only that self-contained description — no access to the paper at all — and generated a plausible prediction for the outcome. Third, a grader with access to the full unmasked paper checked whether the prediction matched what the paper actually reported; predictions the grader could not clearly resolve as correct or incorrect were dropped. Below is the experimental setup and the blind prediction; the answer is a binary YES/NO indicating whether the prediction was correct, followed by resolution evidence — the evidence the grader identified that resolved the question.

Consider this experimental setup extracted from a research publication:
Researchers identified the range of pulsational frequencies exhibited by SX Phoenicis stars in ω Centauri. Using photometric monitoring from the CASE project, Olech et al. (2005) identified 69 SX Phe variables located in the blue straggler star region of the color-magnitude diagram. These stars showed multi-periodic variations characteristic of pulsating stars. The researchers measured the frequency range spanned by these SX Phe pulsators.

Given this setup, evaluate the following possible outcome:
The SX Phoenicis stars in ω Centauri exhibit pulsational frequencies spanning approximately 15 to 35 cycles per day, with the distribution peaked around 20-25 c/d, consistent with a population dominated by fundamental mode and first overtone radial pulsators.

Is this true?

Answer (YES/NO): NO